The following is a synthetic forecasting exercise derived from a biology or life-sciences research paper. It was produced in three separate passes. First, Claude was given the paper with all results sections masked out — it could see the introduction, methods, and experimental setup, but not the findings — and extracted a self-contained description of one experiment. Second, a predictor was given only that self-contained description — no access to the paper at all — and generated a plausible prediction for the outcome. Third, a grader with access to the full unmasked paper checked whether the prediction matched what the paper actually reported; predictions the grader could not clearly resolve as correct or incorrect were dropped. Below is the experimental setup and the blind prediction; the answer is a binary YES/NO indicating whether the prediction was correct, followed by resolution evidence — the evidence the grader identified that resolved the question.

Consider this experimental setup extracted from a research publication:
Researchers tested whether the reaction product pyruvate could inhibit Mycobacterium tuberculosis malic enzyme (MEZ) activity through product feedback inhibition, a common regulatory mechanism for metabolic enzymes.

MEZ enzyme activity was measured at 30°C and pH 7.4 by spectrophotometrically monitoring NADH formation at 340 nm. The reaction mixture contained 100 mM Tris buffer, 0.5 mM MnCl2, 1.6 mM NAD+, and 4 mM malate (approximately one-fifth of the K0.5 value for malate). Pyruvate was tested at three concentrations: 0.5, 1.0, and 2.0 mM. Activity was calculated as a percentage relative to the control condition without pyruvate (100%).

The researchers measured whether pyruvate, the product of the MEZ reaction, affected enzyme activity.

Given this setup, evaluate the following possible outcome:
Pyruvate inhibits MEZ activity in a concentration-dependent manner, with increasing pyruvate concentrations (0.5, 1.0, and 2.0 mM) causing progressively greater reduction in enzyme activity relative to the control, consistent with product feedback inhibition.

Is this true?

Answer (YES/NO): NO